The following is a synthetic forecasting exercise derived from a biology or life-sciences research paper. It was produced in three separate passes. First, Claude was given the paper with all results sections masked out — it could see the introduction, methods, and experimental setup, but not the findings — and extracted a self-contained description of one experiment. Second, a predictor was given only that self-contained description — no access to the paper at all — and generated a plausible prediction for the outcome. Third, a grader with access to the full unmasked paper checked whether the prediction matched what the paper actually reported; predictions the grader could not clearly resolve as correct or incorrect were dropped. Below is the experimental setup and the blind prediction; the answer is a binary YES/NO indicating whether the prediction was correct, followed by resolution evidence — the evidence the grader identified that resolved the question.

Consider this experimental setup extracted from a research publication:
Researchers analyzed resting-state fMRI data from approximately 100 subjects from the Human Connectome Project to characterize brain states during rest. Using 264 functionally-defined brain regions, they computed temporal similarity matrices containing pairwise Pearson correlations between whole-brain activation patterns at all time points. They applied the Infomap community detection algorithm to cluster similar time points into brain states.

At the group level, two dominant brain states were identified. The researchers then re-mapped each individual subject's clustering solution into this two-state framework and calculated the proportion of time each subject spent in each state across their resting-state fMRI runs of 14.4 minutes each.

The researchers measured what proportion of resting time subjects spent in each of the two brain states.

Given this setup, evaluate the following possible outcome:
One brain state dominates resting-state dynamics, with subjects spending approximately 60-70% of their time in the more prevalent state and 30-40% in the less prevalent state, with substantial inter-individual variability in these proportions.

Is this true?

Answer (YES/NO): YES